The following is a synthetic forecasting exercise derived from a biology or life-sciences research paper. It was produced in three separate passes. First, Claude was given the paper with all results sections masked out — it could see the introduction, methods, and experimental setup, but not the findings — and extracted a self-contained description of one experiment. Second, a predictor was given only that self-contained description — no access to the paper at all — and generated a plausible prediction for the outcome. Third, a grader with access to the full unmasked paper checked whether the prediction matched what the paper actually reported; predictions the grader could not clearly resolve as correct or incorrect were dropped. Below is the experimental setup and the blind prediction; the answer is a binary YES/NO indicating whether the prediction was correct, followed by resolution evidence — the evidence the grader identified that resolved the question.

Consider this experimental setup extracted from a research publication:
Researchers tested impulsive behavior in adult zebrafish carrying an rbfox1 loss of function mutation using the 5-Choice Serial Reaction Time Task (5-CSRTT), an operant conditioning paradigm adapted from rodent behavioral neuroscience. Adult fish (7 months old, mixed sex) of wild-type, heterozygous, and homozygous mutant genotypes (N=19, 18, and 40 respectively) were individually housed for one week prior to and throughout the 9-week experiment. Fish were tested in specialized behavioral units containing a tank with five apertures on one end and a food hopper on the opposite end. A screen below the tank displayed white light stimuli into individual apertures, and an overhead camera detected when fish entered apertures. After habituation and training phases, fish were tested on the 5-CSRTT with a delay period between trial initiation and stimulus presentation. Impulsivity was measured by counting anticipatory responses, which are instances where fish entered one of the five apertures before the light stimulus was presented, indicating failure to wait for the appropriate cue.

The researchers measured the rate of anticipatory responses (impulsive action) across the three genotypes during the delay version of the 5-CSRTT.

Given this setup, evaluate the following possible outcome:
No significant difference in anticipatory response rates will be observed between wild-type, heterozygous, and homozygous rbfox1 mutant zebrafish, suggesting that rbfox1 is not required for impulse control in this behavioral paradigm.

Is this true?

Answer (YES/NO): NO